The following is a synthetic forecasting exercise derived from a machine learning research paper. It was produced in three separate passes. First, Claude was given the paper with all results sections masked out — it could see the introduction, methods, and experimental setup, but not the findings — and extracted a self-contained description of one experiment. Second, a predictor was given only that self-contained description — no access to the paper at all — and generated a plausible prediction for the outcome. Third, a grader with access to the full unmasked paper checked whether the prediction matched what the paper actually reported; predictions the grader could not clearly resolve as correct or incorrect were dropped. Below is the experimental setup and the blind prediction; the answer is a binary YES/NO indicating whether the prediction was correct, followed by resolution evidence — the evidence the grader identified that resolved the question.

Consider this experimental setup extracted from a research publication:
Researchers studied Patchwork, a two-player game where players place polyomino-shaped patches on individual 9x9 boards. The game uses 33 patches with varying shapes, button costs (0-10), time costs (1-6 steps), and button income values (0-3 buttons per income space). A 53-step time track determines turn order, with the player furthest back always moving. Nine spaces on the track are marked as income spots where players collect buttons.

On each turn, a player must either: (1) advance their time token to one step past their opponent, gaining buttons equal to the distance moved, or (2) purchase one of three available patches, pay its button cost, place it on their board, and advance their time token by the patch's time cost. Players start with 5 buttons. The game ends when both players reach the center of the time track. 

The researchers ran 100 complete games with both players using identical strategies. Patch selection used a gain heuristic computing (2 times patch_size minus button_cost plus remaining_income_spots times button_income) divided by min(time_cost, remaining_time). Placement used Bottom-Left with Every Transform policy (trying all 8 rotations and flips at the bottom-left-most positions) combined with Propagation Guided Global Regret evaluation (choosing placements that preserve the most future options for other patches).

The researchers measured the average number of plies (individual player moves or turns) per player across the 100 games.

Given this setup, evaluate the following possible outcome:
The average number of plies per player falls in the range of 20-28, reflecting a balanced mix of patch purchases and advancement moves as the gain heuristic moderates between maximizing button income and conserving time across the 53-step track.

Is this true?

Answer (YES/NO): YES